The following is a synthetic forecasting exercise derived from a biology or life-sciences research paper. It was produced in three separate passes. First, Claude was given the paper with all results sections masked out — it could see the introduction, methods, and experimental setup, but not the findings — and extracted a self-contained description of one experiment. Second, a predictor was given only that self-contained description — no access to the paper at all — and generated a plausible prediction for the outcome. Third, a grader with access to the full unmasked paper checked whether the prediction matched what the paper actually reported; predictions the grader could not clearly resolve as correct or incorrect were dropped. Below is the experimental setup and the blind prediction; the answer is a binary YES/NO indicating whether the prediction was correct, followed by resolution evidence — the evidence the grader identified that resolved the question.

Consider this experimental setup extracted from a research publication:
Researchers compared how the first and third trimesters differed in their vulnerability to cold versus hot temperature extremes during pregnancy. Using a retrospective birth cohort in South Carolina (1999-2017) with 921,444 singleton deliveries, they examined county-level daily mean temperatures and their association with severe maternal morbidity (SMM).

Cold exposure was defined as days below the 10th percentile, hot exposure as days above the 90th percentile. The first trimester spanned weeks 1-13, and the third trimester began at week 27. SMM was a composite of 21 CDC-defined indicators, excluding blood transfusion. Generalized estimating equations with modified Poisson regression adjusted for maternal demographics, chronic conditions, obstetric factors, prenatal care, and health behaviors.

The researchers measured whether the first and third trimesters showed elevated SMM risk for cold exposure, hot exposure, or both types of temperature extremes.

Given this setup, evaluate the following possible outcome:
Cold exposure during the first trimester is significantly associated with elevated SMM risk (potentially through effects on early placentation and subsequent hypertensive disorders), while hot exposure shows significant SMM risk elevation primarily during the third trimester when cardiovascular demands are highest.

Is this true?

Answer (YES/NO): NO